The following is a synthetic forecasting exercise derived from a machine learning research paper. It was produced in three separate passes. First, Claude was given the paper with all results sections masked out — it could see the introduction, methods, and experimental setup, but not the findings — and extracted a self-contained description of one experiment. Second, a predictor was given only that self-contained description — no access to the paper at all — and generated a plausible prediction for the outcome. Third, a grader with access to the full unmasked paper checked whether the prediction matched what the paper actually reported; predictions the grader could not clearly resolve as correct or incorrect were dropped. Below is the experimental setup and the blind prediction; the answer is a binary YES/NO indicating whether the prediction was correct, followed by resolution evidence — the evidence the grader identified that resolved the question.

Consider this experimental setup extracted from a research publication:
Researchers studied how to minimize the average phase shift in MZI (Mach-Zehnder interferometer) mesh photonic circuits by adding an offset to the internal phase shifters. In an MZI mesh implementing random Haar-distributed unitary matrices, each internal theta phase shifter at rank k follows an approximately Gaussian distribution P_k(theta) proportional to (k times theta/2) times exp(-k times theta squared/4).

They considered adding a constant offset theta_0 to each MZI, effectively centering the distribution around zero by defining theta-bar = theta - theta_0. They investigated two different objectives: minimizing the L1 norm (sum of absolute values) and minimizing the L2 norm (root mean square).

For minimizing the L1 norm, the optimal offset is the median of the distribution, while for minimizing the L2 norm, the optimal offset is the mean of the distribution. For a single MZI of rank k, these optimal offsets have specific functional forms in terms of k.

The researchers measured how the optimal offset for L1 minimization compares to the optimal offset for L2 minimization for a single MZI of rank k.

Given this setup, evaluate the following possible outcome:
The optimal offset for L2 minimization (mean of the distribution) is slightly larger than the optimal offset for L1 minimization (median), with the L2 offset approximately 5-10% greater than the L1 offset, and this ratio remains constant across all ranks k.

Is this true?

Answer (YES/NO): YES